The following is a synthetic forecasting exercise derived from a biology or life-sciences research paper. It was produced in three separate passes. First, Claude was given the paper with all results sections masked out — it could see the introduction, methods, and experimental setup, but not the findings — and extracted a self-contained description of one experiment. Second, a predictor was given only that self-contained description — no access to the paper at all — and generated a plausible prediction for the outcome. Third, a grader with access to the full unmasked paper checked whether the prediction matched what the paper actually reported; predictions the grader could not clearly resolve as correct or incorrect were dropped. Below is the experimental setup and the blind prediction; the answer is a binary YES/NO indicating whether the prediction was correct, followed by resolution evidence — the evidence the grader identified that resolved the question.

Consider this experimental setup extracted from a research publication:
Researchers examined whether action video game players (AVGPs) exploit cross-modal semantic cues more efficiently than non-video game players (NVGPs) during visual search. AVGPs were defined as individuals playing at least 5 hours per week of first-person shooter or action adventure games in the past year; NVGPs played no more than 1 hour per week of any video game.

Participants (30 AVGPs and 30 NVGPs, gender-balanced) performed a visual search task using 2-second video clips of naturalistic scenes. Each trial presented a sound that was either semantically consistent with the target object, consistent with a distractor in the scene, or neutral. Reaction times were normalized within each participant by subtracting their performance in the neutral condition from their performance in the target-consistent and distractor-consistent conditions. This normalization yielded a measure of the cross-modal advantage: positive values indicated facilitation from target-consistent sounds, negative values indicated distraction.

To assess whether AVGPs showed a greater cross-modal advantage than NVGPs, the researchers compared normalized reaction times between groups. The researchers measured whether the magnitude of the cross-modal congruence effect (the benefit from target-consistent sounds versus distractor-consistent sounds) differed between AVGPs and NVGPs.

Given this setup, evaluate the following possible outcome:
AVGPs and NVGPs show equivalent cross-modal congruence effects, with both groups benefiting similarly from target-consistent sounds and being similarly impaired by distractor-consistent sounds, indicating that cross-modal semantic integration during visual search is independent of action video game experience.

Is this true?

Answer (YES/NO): NO